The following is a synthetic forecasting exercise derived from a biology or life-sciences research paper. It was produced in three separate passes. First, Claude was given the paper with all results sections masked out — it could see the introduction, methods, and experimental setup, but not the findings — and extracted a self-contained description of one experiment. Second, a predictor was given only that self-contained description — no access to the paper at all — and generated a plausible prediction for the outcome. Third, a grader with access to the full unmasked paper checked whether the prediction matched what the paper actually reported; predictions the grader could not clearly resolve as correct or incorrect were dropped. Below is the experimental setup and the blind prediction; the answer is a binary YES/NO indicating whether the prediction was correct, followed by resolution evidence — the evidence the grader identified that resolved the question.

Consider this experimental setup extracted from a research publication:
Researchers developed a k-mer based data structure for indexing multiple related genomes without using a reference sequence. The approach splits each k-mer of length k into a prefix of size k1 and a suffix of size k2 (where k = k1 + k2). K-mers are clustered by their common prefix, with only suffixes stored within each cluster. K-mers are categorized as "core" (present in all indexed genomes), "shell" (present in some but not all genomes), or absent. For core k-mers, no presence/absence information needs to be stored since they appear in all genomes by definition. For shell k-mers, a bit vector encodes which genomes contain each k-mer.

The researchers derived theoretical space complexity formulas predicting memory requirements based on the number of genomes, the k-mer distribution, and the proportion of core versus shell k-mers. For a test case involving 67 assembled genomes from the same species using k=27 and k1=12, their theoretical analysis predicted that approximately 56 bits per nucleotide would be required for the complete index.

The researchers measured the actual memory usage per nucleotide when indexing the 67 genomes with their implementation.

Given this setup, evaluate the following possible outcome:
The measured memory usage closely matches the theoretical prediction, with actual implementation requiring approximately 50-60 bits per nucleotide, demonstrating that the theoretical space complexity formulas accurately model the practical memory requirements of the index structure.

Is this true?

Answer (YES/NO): NO